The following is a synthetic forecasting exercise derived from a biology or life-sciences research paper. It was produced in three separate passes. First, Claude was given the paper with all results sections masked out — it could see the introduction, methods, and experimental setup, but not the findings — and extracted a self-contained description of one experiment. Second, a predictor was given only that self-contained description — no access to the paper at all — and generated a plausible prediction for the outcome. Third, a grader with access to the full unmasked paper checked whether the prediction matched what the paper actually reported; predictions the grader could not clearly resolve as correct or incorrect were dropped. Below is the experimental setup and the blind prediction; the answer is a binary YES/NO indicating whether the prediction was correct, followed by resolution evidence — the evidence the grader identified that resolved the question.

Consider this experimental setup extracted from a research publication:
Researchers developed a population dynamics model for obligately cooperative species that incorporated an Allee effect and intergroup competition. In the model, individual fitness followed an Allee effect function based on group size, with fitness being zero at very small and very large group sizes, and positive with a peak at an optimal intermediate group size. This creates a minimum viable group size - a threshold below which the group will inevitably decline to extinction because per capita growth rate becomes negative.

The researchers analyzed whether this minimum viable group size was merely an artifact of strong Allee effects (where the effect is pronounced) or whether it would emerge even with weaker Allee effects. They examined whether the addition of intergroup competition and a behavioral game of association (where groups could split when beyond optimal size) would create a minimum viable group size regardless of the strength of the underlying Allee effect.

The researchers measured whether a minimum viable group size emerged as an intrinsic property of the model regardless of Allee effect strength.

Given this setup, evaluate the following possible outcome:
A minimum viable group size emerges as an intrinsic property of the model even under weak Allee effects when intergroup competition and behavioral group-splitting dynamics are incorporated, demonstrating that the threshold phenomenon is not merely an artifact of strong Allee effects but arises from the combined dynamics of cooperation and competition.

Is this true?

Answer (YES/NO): YES